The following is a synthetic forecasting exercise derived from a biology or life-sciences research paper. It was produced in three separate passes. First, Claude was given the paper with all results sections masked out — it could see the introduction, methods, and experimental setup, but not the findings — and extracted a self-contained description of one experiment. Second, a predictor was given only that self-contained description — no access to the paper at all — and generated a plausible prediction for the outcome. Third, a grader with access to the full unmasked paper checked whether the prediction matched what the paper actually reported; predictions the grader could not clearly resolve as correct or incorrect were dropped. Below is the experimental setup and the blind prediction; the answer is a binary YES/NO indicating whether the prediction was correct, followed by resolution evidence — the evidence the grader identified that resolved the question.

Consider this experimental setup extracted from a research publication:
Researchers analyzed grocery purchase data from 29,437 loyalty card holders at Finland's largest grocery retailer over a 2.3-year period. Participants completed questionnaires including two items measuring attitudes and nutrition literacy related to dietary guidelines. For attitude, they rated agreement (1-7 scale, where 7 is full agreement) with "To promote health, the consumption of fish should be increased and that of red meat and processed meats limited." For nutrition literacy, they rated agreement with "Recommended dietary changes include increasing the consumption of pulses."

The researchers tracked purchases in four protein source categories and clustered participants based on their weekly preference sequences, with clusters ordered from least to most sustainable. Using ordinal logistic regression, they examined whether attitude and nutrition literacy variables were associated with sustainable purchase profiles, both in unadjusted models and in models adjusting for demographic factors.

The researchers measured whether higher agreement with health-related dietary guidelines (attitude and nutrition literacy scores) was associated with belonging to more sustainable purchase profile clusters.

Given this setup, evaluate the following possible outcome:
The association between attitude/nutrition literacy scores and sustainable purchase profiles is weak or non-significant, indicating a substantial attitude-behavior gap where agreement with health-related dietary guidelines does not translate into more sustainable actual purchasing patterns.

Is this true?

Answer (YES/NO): NO